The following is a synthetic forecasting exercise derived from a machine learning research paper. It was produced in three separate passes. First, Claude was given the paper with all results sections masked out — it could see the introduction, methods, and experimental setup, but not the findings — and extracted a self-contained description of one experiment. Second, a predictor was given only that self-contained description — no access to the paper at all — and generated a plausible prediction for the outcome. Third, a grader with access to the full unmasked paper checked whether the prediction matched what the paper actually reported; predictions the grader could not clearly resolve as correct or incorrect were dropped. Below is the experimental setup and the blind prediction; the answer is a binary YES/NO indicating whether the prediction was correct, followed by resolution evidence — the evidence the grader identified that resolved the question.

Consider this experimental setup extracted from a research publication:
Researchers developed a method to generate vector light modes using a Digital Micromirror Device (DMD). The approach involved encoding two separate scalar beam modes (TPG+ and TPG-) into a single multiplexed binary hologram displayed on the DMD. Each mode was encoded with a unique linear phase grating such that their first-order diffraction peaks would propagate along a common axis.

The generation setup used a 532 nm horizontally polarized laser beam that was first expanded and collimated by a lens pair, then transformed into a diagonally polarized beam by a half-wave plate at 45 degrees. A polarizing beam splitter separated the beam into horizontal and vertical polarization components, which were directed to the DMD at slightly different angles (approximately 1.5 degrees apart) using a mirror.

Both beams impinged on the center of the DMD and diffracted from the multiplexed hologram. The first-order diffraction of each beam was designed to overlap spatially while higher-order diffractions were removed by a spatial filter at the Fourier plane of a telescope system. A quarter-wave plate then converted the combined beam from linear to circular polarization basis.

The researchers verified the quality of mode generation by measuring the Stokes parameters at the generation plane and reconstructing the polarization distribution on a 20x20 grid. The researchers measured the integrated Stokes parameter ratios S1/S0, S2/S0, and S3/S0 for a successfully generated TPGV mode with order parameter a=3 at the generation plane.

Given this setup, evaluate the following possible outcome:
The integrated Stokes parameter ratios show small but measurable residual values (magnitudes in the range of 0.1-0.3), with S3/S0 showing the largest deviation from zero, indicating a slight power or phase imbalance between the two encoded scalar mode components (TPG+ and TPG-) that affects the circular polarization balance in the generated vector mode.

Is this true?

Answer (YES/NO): NO